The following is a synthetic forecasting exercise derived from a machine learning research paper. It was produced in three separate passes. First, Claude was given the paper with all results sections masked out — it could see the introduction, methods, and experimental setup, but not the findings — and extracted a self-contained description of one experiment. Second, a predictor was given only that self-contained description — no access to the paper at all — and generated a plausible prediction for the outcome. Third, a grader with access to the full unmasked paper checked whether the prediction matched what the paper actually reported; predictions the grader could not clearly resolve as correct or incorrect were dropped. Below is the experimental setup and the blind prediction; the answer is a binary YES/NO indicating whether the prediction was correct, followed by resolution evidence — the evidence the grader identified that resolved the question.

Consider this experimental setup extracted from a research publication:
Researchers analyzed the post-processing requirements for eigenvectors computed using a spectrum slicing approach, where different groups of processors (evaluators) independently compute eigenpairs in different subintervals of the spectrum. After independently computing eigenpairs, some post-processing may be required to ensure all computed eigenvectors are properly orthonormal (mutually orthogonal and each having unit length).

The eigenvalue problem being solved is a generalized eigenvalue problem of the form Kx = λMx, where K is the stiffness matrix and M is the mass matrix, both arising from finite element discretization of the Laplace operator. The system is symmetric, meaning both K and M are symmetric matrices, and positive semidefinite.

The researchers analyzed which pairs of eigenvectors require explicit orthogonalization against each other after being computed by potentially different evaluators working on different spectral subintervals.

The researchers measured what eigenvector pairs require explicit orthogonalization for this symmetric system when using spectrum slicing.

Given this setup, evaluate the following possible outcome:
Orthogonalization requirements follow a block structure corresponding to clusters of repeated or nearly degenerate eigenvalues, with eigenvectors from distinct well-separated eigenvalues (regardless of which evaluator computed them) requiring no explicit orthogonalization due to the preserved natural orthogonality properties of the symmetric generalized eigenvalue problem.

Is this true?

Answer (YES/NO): NO